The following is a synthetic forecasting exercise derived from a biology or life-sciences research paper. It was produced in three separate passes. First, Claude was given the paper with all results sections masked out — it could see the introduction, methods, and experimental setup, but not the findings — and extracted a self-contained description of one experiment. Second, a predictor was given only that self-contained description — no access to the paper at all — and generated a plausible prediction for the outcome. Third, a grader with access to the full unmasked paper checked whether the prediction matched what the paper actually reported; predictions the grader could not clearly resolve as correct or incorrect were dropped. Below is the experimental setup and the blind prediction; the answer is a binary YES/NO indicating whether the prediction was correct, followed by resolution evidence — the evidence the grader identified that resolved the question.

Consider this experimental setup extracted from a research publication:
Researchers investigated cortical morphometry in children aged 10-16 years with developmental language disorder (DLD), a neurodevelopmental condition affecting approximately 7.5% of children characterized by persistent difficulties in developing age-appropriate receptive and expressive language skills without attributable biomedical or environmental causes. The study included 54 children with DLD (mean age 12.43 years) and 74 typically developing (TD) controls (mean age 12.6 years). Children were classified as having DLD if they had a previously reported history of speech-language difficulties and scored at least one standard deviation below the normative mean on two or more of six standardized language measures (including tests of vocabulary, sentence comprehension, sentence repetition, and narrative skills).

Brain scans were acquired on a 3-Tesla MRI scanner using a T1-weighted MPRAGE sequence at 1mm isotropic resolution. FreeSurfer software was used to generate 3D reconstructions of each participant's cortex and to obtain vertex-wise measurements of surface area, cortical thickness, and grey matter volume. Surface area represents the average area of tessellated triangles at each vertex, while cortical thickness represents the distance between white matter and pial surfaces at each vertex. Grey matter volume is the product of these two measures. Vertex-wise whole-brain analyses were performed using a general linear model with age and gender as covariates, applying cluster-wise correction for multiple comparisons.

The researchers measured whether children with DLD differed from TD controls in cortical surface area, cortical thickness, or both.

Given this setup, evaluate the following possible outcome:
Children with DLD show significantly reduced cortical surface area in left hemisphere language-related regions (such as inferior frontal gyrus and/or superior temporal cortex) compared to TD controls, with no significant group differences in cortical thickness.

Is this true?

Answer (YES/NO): NO